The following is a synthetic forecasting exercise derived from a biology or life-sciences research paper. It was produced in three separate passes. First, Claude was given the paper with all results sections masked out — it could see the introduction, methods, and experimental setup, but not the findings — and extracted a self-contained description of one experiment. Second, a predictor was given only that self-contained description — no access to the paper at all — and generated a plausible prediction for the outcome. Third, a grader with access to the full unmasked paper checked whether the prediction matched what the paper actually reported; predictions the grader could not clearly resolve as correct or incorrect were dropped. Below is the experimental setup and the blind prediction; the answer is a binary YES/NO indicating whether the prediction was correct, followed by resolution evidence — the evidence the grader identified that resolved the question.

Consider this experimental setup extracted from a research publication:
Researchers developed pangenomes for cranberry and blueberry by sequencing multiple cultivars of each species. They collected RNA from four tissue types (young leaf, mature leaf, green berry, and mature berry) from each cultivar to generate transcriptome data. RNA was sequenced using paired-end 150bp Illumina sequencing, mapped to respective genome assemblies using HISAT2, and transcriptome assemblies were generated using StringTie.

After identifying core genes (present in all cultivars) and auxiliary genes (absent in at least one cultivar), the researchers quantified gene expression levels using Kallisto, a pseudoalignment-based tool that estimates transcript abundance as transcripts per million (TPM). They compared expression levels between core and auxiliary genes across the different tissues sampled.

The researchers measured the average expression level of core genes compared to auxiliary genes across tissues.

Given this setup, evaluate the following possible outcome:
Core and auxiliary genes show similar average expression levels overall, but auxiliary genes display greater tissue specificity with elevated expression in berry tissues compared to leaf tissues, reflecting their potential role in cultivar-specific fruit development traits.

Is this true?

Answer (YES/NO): NO